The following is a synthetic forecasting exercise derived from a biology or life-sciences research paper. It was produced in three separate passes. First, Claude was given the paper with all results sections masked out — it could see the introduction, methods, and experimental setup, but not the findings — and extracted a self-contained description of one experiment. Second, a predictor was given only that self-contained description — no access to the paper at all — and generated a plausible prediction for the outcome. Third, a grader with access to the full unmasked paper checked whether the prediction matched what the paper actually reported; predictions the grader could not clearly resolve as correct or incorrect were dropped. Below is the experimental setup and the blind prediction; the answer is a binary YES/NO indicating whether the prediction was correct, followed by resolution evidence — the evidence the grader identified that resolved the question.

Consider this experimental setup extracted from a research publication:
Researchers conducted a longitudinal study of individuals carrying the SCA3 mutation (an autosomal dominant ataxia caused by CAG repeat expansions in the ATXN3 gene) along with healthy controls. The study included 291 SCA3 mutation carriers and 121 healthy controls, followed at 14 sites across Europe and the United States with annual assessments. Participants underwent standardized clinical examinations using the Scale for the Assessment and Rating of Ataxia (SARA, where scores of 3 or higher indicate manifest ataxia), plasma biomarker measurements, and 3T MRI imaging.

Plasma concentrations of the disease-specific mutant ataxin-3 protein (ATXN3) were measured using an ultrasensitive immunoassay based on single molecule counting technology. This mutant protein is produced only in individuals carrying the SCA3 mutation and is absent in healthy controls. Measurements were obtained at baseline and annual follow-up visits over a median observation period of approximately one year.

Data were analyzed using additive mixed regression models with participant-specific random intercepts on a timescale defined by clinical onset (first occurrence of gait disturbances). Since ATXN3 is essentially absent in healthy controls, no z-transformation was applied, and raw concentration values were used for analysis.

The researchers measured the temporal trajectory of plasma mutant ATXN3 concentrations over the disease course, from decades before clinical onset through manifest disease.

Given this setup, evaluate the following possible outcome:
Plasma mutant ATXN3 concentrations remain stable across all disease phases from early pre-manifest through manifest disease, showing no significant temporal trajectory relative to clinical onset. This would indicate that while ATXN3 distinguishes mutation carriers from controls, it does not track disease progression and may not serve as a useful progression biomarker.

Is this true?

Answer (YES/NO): YES